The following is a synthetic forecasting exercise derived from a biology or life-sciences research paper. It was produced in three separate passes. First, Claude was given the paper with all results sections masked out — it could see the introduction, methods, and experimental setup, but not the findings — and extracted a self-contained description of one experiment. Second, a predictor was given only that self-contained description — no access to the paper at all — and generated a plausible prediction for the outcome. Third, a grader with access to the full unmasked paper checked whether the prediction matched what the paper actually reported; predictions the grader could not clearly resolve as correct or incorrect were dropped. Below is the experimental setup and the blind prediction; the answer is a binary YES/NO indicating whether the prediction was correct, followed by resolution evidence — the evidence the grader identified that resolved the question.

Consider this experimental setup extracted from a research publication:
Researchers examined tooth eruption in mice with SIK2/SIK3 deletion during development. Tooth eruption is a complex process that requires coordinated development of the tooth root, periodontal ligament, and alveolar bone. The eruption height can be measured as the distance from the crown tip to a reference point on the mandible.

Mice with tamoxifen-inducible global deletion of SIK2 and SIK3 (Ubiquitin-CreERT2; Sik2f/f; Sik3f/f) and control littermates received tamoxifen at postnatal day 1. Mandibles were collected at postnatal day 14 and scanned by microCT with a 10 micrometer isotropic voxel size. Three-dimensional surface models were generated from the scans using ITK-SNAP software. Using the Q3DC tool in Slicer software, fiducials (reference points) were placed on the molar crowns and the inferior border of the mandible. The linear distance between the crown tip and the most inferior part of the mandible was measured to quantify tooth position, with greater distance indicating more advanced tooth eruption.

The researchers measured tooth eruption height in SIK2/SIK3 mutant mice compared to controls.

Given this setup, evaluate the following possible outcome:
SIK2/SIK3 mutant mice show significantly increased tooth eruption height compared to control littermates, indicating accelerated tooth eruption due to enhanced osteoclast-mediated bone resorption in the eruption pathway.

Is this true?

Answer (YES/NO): NO